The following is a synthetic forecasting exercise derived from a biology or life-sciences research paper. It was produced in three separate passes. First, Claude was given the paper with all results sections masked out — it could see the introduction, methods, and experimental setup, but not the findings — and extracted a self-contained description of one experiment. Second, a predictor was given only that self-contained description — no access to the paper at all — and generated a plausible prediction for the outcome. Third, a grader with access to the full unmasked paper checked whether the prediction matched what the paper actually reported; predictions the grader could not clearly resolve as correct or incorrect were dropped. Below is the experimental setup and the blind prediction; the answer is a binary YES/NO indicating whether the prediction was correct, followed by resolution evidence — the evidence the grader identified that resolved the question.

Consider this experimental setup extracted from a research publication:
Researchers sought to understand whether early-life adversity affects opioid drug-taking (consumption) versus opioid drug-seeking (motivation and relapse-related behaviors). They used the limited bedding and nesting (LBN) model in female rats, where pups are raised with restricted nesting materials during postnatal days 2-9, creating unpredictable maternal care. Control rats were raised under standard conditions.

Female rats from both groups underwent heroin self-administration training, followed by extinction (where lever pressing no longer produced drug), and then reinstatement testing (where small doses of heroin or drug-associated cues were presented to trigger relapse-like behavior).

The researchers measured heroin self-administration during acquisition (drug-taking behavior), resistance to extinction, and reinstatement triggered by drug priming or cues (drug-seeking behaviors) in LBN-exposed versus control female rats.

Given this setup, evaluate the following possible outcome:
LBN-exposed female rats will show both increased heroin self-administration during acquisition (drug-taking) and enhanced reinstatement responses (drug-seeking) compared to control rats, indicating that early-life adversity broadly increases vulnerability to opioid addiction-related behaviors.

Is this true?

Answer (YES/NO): NO